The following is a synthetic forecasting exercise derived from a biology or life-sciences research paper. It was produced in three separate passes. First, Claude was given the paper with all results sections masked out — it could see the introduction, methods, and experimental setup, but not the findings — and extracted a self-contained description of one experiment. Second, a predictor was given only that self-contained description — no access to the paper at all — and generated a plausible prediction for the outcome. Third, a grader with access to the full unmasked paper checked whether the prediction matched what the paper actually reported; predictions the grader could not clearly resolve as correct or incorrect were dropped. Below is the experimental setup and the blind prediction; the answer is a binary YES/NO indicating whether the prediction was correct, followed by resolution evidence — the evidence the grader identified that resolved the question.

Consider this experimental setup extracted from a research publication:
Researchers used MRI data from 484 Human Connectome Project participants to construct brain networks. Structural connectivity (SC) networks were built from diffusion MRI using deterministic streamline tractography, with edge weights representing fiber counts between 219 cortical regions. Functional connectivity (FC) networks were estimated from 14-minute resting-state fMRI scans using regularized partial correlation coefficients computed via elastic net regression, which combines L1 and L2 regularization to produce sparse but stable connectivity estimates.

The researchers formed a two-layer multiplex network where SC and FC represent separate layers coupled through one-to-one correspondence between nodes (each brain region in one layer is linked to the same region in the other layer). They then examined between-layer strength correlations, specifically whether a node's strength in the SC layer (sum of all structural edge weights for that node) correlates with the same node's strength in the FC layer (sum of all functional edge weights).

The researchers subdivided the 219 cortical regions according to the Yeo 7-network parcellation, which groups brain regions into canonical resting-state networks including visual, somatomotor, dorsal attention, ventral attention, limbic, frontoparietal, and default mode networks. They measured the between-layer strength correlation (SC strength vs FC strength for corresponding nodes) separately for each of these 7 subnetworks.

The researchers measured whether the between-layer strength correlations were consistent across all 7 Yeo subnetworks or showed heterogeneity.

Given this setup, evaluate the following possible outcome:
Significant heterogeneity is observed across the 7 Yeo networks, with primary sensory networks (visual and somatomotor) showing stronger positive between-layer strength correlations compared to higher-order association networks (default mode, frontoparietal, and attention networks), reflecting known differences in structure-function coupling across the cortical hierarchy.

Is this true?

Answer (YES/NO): NO